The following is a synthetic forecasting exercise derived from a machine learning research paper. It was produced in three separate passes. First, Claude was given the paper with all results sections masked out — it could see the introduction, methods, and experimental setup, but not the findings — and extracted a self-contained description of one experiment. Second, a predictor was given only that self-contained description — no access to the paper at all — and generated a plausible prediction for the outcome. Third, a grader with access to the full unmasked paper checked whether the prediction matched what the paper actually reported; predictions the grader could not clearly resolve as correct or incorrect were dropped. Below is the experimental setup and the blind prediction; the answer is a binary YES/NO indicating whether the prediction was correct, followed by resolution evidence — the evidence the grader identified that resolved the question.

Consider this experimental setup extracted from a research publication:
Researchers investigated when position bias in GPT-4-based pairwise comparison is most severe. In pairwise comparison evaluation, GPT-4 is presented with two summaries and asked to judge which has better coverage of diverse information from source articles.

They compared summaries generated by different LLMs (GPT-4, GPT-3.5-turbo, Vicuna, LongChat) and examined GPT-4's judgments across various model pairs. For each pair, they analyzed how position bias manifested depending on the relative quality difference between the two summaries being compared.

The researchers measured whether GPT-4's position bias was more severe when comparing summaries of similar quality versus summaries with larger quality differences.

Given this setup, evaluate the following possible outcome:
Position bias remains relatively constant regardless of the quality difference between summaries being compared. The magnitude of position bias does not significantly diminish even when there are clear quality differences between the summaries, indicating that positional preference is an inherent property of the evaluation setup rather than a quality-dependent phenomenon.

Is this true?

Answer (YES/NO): NO